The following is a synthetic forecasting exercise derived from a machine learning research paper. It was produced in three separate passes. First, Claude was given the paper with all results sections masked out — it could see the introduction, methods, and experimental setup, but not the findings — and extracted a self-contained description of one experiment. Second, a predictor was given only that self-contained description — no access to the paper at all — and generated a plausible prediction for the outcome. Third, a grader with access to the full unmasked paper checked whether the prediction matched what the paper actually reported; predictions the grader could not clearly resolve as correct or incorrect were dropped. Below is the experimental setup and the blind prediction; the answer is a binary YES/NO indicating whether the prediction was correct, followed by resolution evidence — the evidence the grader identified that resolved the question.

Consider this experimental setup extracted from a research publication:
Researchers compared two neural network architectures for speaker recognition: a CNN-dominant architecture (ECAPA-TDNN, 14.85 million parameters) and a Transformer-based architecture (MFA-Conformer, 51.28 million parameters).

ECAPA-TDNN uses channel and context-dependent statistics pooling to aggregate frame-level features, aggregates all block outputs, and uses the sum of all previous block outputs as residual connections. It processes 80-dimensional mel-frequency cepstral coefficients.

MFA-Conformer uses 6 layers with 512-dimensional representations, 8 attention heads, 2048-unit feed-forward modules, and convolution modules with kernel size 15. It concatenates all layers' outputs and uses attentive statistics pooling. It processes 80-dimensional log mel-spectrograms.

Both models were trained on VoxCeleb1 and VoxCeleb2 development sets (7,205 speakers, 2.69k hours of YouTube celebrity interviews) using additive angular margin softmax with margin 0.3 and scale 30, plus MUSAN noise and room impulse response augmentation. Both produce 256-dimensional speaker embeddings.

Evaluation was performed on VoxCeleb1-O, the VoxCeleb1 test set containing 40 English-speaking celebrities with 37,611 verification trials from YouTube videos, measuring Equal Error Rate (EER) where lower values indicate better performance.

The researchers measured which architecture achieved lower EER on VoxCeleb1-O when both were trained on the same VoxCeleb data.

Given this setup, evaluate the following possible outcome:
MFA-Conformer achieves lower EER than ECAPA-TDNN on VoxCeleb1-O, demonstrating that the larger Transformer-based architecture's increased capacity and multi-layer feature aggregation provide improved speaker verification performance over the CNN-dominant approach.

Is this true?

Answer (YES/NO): YES